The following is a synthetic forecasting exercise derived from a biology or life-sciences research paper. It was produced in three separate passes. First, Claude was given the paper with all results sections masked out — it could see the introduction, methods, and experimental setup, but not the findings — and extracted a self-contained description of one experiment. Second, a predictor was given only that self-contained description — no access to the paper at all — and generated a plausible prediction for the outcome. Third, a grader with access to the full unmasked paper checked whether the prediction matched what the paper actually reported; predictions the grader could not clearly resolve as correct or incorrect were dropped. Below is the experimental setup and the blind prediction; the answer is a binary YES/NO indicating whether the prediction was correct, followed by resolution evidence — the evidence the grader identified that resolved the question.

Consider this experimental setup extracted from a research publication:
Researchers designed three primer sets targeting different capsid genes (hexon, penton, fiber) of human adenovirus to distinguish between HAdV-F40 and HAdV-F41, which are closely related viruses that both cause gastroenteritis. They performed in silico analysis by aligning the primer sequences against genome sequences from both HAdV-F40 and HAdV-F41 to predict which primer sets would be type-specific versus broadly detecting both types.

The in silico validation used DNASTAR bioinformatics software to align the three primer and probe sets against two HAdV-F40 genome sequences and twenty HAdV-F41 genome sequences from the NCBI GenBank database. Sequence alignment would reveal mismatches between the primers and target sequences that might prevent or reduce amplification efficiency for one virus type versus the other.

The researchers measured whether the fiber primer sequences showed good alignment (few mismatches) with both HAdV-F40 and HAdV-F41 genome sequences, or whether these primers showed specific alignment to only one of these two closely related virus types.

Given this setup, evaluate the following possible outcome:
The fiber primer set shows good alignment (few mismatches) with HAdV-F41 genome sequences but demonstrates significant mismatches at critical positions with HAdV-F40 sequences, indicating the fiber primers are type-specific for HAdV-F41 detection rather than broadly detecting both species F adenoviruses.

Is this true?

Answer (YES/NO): NO